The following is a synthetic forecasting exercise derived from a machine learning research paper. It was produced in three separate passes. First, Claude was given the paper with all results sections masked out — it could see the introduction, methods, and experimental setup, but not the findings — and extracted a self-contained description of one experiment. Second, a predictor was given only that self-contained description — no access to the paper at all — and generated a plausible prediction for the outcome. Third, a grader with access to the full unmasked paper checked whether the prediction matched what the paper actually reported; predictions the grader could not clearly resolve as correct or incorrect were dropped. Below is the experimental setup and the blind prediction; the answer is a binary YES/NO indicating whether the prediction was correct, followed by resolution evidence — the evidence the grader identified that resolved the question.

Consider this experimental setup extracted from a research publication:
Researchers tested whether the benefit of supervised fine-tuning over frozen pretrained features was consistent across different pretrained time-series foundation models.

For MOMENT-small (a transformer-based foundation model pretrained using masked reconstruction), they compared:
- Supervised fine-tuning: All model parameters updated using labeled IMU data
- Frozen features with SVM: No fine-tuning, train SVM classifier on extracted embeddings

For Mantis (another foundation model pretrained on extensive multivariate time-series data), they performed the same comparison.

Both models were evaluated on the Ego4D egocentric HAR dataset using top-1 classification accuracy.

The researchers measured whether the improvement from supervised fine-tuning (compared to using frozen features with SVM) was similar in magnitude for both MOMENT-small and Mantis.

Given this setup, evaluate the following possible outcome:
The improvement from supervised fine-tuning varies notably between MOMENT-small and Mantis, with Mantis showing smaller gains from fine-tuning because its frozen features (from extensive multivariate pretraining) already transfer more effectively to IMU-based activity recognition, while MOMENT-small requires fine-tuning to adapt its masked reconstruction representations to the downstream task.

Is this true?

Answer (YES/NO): YES